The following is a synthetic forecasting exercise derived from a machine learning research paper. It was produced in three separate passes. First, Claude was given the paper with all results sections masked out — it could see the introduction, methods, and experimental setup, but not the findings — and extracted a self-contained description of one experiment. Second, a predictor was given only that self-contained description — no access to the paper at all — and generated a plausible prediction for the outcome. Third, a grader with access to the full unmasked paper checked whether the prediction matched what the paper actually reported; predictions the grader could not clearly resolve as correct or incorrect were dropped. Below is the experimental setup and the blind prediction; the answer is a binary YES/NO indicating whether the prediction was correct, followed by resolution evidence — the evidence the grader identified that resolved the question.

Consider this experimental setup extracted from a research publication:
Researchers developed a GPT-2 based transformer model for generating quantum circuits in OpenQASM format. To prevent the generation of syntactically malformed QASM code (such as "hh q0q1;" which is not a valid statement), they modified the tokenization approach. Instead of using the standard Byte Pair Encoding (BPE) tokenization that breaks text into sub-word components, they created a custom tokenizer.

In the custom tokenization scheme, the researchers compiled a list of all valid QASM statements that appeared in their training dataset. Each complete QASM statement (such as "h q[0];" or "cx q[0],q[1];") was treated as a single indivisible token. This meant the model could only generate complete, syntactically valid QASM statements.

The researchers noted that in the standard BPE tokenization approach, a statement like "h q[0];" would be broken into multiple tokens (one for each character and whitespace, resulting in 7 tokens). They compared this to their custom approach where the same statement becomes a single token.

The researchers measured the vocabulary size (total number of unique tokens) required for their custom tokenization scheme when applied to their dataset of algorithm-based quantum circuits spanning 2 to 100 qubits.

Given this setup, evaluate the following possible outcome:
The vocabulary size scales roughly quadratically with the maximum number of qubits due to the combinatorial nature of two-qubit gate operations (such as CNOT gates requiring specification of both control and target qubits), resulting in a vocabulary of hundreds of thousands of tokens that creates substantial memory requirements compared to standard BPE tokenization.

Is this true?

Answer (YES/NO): NO